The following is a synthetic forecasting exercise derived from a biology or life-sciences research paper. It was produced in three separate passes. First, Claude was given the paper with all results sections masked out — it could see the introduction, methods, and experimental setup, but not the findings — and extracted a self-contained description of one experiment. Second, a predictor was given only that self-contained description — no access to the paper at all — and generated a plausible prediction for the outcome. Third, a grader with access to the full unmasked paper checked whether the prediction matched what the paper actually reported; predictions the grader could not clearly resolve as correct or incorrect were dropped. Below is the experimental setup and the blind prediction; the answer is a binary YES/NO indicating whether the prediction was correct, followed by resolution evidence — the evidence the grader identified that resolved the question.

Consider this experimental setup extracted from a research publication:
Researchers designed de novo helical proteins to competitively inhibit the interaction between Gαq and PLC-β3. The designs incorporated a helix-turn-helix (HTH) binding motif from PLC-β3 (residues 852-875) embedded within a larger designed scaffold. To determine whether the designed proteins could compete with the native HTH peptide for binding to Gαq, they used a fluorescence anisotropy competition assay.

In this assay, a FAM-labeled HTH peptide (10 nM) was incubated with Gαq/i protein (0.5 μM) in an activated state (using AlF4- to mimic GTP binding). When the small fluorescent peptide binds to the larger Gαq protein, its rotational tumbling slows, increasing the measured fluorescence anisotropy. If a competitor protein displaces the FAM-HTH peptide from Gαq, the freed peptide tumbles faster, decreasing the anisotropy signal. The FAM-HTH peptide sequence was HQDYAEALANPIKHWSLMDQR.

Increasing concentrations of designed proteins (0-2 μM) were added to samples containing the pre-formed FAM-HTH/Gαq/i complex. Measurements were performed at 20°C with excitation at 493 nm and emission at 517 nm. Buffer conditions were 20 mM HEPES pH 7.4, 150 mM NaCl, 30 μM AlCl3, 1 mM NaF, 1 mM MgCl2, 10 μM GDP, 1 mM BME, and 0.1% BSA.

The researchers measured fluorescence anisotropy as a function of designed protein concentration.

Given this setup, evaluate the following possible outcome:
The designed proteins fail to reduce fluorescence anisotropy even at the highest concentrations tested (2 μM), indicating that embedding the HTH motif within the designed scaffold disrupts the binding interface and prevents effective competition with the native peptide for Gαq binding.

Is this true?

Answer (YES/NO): NO